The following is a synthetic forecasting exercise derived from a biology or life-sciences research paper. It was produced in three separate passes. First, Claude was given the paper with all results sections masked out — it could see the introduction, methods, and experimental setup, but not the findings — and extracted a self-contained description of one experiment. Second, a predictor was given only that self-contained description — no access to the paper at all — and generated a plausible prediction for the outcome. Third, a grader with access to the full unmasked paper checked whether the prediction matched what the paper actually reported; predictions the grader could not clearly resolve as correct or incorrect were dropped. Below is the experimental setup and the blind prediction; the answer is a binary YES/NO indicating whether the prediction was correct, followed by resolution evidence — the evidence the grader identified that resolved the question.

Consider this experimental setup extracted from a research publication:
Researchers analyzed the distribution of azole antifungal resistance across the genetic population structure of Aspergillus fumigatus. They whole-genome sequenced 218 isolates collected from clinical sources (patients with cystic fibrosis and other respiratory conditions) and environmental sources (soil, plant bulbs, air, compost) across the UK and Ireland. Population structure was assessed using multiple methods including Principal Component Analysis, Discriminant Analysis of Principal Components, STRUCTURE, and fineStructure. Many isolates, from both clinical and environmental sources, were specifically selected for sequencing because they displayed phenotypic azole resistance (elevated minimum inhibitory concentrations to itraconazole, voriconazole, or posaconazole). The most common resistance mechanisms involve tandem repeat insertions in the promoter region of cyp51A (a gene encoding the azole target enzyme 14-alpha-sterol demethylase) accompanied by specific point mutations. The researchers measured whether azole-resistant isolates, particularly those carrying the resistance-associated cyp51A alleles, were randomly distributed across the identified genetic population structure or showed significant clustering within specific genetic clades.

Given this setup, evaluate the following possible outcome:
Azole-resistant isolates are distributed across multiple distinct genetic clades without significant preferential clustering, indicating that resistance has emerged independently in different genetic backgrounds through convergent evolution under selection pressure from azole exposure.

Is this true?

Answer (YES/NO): NO